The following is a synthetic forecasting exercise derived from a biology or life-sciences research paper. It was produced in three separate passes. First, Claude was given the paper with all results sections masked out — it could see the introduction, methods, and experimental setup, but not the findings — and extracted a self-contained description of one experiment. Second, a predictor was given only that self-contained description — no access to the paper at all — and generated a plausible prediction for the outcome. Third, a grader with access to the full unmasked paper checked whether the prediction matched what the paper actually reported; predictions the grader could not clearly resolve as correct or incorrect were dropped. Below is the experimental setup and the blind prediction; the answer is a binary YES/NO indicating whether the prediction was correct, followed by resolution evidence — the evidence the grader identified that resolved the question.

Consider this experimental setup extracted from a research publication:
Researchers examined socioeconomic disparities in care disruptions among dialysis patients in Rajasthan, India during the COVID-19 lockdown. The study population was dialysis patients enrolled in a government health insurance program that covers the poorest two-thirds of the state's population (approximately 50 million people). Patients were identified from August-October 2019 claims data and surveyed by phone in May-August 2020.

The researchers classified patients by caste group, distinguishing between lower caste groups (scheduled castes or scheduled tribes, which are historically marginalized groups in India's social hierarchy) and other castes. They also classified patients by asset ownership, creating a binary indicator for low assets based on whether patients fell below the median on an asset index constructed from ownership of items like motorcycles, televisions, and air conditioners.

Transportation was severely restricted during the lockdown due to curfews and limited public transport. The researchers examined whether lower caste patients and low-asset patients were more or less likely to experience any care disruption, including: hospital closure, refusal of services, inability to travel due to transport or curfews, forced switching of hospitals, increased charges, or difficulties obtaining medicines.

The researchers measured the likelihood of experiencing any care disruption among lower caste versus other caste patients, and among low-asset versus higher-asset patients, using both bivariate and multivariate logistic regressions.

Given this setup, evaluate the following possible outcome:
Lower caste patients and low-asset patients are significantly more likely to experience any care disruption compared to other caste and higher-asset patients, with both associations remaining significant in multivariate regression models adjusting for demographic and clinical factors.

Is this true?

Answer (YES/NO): NO